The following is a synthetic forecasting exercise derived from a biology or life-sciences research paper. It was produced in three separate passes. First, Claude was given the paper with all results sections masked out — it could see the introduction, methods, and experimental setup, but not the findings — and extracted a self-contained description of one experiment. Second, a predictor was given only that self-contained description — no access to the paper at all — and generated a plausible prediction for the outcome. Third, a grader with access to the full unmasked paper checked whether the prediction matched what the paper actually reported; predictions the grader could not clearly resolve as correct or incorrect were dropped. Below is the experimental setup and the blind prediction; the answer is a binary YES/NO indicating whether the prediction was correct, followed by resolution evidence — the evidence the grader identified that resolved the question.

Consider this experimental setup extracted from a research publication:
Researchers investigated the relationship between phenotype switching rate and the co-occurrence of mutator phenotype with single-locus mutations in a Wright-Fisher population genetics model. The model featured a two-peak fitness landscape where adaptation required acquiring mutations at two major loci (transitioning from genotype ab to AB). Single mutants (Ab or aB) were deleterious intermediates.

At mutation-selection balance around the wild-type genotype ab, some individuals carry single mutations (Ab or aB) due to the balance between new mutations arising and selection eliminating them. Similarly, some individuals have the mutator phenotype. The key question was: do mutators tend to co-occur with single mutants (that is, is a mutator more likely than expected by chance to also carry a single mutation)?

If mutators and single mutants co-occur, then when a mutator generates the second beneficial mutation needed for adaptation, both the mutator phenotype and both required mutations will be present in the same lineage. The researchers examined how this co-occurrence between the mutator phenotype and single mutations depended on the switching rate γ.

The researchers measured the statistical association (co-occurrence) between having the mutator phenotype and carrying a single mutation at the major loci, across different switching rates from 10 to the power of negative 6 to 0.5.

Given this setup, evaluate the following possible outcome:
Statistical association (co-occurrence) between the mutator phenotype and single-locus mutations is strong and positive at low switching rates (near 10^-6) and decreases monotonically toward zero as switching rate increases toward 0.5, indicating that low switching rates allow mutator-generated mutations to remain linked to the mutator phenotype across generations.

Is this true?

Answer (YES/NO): YES